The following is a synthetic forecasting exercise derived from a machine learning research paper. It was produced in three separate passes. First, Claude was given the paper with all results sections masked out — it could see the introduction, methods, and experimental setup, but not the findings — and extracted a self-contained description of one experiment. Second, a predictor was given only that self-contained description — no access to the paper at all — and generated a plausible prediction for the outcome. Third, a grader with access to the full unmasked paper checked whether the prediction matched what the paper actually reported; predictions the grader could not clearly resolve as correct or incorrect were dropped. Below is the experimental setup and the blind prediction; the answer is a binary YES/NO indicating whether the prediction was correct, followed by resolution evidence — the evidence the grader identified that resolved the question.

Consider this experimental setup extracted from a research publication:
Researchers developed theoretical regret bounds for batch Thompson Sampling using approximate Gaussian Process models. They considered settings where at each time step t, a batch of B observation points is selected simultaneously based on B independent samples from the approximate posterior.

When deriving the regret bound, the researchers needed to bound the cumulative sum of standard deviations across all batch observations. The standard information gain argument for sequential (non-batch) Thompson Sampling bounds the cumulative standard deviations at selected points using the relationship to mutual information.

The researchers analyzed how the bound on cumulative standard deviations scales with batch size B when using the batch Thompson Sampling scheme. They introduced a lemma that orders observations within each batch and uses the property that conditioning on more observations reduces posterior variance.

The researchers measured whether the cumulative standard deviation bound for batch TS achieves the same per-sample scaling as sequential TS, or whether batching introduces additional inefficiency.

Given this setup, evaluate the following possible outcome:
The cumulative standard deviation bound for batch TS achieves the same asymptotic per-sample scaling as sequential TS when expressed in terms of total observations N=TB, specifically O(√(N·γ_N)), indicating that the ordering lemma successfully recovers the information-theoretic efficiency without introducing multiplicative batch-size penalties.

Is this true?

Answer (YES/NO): NO